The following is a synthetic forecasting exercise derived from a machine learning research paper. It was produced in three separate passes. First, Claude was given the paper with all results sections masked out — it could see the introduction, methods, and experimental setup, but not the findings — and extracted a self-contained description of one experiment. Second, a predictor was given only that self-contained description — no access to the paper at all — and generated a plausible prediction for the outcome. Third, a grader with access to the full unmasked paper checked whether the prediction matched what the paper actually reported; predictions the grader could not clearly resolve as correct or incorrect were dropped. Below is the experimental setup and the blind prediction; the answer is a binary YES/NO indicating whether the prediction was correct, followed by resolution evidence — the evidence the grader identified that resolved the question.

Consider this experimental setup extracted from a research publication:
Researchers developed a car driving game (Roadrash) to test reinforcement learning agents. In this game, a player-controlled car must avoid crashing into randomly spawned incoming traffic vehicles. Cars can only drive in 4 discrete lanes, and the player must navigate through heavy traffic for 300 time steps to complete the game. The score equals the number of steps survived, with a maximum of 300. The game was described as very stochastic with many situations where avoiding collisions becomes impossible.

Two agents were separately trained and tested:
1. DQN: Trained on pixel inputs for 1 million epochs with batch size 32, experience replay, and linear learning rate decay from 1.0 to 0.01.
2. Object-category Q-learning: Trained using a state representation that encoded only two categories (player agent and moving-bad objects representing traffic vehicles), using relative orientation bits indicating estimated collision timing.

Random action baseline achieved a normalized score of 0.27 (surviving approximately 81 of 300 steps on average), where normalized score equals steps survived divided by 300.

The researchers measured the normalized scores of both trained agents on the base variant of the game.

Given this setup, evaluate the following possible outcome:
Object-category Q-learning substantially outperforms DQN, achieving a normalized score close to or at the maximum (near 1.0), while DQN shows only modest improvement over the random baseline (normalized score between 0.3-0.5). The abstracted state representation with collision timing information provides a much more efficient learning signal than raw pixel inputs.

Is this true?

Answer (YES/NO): NO